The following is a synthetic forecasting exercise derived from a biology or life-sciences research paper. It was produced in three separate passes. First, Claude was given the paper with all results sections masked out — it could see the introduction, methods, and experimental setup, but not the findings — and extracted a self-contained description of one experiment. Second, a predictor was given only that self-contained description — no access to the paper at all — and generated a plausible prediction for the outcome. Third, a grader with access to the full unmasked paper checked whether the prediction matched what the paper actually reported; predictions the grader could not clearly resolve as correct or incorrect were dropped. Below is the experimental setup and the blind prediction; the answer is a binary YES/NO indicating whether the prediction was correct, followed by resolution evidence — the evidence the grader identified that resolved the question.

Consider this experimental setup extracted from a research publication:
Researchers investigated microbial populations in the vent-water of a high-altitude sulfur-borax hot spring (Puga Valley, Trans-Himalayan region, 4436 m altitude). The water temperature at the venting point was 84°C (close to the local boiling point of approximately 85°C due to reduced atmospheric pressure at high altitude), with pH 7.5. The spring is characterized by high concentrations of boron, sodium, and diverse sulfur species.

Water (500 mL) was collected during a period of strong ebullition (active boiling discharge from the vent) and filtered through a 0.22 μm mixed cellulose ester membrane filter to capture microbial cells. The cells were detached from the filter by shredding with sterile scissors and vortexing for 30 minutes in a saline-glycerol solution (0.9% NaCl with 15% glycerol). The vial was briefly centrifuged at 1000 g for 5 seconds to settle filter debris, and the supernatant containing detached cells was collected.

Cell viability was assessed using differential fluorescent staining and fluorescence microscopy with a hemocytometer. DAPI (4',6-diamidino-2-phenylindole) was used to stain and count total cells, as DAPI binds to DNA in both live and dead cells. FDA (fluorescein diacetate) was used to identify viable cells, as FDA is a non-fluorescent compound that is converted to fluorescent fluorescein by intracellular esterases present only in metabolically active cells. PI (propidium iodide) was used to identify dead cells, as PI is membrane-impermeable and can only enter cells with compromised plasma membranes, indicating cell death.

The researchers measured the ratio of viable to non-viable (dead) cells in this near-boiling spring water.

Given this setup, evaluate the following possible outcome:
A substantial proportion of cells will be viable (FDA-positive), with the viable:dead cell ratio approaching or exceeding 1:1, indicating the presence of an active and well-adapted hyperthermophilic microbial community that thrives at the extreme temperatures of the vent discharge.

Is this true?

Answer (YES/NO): YES